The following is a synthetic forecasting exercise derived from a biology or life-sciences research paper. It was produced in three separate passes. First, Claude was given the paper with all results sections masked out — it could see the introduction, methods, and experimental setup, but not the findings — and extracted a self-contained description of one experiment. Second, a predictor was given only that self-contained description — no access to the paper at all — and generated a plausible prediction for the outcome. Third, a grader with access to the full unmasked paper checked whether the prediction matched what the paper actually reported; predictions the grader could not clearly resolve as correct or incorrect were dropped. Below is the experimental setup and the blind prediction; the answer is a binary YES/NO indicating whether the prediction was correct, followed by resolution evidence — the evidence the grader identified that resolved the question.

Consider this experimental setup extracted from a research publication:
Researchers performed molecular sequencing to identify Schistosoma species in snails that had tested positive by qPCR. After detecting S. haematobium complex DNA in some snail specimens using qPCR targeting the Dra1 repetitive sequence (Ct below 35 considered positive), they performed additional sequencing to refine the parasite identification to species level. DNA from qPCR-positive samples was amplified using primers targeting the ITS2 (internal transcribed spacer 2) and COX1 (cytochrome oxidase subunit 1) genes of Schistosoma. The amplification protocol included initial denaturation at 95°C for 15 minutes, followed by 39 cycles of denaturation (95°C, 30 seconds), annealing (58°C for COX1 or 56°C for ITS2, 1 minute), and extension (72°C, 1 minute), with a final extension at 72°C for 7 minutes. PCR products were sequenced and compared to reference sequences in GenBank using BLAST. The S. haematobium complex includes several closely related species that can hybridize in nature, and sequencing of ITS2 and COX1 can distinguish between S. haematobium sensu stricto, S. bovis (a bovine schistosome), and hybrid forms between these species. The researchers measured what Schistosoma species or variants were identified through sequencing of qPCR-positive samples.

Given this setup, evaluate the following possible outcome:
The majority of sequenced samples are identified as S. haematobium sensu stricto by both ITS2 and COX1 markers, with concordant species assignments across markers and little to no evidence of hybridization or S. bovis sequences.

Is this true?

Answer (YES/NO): YES